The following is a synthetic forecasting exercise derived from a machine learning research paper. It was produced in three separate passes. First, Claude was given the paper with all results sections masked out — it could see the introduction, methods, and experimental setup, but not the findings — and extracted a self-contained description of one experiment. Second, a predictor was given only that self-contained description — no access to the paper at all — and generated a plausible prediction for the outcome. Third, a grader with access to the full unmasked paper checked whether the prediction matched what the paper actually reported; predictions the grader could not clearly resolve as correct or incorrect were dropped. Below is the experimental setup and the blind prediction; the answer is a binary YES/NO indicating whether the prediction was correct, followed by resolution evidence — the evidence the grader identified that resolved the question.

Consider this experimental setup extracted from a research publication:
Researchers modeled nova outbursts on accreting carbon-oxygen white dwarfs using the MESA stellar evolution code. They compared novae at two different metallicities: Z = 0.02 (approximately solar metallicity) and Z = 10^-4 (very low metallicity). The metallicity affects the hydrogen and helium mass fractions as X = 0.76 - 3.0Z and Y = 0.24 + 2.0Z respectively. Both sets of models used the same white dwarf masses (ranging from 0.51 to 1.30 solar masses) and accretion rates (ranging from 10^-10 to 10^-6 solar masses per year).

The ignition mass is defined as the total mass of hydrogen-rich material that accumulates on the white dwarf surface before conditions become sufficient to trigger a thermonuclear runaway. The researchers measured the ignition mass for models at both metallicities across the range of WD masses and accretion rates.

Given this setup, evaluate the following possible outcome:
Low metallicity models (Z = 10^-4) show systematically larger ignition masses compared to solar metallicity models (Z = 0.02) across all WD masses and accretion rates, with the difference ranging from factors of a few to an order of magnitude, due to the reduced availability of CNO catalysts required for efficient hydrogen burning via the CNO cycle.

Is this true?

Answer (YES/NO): YES